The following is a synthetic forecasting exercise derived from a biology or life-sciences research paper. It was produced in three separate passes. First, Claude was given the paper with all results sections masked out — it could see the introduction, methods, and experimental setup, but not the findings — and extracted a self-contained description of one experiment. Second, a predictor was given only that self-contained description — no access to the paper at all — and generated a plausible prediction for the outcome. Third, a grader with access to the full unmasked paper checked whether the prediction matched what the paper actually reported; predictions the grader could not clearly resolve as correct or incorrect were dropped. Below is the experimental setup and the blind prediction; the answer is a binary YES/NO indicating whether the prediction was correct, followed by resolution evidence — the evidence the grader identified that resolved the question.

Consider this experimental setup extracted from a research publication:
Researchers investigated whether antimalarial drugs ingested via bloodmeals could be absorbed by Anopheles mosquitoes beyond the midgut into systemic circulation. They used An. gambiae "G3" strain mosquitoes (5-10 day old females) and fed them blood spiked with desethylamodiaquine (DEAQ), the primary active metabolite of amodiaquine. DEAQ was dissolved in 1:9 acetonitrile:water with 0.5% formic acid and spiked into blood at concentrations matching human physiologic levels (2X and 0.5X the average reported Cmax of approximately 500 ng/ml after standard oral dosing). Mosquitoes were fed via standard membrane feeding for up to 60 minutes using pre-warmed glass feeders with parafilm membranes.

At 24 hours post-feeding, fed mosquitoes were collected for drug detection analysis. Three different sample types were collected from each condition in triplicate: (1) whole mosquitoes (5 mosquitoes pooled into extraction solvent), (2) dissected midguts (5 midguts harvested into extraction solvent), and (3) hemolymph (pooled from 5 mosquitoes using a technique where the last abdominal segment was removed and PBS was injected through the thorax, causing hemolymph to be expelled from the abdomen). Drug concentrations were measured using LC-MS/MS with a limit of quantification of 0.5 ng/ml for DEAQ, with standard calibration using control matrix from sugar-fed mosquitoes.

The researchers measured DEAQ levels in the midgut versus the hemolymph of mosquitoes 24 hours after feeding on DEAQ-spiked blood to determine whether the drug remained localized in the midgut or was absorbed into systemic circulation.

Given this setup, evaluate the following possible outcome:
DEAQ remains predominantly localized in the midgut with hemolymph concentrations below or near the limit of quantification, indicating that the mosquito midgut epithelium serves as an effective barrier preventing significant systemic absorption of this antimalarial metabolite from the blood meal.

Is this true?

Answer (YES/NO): NO